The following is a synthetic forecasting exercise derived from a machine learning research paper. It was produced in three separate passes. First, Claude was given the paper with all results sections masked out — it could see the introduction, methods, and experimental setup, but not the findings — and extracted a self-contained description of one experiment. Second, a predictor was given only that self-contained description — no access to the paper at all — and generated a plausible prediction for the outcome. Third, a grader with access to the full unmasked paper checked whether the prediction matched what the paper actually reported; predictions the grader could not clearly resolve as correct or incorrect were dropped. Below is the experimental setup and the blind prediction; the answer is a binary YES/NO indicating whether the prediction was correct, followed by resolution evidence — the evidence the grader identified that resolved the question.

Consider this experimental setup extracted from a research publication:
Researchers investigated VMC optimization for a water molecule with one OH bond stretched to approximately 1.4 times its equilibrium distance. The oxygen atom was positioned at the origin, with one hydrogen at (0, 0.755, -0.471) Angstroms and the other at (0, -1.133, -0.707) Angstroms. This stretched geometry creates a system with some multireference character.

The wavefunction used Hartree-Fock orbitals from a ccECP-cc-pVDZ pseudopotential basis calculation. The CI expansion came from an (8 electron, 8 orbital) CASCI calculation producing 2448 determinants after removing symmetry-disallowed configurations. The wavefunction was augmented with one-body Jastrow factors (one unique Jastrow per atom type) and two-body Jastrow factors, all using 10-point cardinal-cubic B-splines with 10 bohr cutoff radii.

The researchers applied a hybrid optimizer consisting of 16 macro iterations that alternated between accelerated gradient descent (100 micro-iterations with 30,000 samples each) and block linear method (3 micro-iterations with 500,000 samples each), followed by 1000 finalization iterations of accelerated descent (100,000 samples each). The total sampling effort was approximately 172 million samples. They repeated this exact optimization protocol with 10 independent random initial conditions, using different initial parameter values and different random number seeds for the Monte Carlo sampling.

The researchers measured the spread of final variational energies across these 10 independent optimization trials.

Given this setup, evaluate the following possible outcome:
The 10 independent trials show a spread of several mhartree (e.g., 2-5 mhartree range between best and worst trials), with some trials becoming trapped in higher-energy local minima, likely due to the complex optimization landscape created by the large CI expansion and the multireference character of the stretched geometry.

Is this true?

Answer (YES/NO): NO